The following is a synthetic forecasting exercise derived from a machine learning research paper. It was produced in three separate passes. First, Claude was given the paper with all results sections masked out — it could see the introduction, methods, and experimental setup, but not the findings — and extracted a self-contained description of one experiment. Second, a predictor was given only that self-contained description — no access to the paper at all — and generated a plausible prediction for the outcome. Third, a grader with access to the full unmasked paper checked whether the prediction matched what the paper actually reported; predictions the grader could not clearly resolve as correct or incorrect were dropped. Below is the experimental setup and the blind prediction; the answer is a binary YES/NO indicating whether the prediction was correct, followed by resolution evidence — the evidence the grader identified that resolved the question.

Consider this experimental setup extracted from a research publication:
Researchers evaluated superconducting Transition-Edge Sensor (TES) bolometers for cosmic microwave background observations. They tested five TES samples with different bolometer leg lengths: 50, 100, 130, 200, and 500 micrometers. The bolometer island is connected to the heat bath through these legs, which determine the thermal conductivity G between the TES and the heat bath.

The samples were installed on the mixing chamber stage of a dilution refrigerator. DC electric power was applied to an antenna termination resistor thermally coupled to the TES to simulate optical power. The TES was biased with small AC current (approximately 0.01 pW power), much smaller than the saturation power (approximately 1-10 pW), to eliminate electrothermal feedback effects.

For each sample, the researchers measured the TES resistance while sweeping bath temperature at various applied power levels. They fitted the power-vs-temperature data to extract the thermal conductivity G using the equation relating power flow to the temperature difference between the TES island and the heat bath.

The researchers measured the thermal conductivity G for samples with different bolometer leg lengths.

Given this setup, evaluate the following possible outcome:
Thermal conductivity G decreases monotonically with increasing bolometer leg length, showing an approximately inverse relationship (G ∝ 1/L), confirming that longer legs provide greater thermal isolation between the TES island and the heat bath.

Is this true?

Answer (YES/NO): YES